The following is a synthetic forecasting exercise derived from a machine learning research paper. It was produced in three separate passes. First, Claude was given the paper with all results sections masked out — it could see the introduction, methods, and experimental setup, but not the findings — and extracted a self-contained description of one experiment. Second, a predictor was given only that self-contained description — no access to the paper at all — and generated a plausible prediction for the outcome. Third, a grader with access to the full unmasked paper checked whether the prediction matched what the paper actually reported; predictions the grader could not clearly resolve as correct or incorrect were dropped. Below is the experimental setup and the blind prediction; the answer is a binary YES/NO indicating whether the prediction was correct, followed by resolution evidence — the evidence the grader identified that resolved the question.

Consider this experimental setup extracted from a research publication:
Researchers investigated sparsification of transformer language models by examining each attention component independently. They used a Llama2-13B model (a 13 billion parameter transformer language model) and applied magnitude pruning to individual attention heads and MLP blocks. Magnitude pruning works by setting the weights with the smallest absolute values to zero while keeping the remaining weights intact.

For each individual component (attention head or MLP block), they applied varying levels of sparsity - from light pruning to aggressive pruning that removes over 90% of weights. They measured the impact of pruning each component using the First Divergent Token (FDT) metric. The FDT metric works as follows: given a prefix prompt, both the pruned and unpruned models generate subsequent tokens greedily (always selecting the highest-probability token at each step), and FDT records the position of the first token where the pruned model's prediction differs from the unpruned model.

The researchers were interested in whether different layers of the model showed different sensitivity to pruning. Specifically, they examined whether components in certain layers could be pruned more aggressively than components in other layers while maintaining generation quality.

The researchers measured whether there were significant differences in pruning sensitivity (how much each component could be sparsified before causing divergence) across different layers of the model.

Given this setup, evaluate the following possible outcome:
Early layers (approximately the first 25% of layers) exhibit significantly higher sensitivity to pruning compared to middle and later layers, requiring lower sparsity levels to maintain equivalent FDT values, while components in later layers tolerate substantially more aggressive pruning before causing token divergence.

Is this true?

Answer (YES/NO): NO